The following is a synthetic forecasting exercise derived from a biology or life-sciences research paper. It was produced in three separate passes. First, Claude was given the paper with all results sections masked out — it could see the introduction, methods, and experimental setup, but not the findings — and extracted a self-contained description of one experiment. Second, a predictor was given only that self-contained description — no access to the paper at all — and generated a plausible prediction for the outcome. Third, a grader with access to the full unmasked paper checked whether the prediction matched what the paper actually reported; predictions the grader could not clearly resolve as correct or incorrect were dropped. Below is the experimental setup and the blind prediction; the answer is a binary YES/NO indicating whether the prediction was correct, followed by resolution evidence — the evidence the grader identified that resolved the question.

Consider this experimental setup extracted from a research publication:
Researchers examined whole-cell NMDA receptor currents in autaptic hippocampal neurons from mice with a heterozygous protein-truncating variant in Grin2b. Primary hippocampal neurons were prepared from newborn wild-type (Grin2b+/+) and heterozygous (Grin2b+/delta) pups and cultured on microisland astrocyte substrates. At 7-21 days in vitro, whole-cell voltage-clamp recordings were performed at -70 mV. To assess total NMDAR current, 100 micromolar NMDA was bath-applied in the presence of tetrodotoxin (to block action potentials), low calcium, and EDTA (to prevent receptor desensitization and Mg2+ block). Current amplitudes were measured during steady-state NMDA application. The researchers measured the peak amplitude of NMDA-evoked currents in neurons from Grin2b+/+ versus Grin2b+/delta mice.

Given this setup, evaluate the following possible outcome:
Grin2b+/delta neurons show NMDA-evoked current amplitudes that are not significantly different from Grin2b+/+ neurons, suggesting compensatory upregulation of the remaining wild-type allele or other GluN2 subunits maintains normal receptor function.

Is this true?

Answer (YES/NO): NO